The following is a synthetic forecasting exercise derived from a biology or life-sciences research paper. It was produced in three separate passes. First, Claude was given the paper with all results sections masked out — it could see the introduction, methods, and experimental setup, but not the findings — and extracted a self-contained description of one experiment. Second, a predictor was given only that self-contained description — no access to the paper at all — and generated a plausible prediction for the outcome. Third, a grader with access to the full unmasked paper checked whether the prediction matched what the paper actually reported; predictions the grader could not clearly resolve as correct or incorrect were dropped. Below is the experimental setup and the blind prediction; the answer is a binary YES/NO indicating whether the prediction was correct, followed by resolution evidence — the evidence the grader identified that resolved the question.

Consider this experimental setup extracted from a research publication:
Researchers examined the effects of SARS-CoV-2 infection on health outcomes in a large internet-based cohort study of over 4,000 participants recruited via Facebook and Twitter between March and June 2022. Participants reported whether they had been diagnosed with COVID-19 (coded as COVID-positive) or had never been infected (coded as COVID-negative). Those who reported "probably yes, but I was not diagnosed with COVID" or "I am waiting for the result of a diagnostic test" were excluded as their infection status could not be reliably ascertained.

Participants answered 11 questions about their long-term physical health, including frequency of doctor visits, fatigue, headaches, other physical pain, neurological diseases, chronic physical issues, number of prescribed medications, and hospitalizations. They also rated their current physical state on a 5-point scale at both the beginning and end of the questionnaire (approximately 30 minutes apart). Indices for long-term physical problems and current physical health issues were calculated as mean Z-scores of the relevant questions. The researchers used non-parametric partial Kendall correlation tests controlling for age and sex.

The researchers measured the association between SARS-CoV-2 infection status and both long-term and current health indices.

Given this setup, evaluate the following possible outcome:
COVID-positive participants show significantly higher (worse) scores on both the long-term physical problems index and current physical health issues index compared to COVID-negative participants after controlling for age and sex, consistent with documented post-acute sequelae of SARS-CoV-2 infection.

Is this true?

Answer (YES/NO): NO